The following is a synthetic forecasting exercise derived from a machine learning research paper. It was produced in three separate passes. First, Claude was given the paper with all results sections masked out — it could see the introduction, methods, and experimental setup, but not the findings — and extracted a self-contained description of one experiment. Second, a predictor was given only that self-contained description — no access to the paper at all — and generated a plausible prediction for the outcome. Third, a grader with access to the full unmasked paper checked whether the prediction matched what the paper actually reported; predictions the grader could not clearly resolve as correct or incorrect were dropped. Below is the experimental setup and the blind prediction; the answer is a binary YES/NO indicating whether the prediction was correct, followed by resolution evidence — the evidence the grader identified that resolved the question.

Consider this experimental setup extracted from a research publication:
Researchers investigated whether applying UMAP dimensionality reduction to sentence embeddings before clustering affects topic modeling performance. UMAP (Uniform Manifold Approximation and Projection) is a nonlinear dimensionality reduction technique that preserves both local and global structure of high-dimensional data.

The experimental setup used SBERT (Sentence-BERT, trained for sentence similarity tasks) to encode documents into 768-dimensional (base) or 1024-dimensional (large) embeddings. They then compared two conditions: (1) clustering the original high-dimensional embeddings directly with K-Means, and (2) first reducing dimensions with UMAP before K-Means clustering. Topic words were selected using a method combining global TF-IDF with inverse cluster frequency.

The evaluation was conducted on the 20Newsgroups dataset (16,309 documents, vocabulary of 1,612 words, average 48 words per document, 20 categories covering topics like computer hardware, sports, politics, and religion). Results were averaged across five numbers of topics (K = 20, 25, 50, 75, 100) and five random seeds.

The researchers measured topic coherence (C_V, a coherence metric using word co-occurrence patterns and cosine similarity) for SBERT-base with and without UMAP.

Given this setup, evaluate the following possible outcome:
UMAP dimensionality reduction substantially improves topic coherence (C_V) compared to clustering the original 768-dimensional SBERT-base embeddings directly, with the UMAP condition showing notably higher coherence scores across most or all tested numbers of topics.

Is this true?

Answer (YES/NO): NO